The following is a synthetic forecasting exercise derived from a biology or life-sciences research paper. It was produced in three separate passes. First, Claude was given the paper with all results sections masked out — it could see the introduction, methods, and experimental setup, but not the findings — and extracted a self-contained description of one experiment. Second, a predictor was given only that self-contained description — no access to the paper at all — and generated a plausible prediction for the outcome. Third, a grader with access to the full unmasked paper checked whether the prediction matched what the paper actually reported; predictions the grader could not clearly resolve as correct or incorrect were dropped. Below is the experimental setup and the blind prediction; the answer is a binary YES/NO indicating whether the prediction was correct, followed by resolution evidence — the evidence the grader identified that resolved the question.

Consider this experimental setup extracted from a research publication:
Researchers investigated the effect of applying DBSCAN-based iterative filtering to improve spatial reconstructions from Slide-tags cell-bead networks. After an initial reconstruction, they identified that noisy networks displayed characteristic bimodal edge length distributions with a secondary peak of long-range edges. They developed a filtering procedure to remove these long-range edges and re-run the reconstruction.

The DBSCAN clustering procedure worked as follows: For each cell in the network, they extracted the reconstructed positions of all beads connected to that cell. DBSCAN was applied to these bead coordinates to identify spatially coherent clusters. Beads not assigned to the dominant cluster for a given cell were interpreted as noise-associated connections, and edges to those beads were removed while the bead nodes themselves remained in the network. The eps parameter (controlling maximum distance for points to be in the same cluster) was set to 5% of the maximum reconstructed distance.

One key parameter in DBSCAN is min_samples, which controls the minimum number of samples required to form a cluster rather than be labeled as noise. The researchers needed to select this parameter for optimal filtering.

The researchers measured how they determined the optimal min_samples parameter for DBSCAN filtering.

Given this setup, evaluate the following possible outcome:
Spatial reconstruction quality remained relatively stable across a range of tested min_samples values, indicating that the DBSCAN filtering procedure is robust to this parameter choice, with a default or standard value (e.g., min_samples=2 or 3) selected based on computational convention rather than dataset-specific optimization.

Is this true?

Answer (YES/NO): NO